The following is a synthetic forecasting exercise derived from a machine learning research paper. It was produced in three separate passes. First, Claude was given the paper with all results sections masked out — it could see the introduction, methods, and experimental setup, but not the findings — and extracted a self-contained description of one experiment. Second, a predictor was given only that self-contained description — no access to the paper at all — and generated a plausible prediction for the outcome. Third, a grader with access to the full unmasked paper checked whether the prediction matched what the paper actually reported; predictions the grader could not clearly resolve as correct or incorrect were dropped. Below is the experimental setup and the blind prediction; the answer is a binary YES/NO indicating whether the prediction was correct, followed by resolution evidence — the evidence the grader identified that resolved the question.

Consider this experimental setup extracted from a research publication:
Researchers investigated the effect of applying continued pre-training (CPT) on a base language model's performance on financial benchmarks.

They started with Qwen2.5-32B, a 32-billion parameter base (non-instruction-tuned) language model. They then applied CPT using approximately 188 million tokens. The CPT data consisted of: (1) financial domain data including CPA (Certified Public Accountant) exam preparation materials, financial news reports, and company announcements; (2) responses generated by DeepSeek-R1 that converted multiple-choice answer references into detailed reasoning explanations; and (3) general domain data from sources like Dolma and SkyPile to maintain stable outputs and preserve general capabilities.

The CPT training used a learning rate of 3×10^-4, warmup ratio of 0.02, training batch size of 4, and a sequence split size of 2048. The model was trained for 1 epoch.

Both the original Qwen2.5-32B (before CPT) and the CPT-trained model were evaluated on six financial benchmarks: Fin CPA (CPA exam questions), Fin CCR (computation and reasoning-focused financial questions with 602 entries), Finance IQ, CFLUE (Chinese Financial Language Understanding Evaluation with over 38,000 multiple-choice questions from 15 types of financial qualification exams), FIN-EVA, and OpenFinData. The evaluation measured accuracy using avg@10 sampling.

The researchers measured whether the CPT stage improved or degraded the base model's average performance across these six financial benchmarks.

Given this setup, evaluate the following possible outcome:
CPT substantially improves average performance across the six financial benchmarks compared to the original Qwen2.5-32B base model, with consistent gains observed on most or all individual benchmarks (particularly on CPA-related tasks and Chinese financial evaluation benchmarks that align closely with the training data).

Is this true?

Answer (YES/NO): NO